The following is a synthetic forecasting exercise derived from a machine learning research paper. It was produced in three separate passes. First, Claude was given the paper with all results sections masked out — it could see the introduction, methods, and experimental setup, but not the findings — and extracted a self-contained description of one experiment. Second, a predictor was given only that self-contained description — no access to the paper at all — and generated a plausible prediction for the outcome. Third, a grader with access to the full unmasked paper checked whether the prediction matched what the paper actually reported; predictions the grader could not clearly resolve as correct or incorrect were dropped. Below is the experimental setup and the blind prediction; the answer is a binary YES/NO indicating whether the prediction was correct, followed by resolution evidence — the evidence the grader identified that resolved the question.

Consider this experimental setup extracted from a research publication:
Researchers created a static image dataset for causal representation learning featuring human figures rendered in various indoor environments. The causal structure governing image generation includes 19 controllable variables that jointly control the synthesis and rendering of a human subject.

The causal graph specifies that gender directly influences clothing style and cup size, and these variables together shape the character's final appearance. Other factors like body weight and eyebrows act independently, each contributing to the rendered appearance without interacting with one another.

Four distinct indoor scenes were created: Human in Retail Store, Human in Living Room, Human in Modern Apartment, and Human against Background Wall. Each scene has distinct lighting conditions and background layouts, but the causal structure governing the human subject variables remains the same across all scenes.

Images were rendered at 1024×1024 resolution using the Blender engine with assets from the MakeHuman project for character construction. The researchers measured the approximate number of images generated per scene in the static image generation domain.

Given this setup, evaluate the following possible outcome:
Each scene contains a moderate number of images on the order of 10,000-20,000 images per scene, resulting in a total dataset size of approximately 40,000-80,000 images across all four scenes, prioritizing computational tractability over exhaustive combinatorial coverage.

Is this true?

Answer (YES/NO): YES